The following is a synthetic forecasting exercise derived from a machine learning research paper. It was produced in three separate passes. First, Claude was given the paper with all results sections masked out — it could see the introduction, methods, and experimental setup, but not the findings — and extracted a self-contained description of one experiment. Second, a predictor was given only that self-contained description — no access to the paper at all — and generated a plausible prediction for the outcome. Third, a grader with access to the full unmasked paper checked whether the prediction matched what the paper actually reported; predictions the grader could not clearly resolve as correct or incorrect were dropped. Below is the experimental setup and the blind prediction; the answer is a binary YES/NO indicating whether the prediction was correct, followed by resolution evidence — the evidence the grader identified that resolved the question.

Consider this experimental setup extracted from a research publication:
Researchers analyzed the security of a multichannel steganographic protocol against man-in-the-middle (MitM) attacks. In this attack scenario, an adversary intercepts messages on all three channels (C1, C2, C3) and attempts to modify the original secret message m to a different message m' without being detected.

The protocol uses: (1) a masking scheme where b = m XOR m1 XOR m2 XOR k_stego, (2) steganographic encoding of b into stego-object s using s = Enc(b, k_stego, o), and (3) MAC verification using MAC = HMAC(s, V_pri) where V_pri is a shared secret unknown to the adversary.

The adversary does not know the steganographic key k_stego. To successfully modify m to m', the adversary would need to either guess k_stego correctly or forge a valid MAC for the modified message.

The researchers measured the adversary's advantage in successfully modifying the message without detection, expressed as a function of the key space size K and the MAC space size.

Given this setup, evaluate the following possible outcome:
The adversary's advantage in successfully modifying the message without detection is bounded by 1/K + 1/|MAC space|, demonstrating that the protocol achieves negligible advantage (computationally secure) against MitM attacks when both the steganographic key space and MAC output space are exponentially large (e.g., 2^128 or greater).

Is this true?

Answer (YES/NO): YES